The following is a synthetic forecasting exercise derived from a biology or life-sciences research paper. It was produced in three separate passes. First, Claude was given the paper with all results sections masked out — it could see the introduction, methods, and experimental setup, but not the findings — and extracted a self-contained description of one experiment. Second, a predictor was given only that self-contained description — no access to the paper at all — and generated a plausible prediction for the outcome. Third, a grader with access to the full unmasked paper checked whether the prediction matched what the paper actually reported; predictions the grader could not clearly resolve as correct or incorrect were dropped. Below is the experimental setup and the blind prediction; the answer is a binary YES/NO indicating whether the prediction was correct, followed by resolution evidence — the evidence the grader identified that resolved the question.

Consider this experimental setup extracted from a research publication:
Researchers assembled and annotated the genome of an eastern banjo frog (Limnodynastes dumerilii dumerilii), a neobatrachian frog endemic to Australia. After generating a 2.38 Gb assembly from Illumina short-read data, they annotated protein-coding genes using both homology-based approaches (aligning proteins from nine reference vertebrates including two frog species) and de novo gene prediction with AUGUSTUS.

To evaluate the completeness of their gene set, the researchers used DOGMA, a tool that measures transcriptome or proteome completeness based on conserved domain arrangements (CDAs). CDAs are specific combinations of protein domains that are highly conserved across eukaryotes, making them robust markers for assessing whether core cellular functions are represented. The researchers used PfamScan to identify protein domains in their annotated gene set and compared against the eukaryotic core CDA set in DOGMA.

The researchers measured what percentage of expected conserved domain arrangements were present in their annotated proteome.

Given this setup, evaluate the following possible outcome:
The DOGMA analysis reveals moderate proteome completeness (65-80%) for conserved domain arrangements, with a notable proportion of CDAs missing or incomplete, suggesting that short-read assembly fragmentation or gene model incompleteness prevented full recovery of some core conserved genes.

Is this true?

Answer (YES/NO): NO